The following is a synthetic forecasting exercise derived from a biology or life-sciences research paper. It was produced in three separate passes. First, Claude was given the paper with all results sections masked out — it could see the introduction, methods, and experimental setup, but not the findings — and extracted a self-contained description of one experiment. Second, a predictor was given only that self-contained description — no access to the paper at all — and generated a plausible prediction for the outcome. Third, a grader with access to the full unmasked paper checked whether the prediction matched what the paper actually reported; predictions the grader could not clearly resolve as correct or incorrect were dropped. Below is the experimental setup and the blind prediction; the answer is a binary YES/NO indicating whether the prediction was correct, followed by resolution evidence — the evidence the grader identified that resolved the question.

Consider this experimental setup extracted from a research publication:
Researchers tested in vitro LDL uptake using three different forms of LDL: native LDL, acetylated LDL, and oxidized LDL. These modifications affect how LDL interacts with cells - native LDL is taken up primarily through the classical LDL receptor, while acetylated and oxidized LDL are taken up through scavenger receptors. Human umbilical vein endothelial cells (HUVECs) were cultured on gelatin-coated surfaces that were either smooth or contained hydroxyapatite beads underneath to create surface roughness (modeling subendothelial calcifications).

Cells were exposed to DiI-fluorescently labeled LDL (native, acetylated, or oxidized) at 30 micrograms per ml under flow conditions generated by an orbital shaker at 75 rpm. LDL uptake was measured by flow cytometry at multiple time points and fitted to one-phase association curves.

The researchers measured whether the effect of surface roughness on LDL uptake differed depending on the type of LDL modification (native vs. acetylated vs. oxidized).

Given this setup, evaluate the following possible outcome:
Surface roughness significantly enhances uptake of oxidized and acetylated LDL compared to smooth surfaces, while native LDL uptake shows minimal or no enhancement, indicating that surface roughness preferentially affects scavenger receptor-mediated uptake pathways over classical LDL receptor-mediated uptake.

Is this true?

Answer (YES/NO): NO